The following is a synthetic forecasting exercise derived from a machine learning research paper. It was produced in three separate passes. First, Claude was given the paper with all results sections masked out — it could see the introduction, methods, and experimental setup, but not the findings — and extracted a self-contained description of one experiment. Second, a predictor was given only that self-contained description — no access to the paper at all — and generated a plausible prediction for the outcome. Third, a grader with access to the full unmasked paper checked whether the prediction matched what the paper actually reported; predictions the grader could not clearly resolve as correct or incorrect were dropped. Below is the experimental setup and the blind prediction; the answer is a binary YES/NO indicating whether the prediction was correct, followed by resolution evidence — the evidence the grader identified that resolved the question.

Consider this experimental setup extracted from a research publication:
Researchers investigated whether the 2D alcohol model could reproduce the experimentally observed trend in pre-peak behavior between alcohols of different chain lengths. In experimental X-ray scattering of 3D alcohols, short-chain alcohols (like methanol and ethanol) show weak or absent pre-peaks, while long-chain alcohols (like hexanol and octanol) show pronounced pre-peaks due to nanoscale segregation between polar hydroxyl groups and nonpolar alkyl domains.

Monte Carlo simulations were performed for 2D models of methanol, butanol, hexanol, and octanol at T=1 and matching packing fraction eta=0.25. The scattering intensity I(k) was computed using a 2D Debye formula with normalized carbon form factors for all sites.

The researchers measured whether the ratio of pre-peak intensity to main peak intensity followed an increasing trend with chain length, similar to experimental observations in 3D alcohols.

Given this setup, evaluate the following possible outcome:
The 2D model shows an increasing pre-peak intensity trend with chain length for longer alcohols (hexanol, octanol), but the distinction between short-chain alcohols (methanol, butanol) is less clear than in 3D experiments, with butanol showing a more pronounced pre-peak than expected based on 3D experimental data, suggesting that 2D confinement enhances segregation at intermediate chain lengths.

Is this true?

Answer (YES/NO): NO